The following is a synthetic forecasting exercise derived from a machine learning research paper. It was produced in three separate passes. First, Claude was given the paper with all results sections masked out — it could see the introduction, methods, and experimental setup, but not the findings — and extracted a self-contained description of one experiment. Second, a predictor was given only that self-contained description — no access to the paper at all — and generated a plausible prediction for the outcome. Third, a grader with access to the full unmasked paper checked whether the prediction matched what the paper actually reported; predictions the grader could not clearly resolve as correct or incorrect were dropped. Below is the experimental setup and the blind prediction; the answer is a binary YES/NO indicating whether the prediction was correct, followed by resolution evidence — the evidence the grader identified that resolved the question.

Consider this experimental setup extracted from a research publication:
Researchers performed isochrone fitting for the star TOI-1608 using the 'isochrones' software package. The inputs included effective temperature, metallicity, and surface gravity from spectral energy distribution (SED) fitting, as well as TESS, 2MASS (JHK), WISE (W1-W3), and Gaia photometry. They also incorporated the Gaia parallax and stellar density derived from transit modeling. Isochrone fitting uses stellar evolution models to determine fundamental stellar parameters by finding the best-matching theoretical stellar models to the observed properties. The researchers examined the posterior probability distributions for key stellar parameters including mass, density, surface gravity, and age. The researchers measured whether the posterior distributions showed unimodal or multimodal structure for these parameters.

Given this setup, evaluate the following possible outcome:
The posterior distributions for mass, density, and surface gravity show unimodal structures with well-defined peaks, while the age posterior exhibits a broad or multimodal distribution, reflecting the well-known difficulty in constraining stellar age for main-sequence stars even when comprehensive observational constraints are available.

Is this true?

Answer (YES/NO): NO